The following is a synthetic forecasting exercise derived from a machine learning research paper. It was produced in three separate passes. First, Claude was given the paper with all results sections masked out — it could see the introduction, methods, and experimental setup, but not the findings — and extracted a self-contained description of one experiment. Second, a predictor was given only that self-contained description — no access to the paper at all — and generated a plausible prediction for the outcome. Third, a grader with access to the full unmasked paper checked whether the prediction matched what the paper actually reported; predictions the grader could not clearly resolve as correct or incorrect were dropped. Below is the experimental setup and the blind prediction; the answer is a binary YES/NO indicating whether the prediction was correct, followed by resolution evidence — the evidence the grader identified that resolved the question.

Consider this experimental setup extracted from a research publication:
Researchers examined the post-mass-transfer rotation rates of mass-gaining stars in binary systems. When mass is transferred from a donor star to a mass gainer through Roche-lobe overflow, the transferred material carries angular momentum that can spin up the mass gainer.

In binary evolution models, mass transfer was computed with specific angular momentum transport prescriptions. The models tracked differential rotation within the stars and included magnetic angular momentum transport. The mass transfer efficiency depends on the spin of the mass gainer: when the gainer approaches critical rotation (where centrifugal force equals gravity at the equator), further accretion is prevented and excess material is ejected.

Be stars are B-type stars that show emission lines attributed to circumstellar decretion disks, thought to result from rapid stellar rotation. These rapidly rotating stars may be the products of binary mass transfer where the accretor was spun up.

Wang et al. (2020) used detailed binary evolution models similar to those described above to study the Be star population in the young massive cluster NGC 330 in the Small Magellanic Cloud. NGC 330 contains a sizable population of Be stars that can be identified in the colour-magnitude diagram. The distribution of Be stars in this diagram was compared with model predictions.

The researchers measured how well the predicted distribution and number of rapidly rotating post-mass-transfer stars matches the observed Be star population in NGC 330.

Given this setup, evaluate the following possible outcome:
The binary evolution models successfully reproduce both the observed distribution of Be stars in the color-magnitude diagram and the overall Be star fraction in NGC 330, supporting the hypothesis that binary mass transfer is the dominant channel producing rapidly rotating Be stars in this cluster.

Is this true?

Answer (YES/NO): NO